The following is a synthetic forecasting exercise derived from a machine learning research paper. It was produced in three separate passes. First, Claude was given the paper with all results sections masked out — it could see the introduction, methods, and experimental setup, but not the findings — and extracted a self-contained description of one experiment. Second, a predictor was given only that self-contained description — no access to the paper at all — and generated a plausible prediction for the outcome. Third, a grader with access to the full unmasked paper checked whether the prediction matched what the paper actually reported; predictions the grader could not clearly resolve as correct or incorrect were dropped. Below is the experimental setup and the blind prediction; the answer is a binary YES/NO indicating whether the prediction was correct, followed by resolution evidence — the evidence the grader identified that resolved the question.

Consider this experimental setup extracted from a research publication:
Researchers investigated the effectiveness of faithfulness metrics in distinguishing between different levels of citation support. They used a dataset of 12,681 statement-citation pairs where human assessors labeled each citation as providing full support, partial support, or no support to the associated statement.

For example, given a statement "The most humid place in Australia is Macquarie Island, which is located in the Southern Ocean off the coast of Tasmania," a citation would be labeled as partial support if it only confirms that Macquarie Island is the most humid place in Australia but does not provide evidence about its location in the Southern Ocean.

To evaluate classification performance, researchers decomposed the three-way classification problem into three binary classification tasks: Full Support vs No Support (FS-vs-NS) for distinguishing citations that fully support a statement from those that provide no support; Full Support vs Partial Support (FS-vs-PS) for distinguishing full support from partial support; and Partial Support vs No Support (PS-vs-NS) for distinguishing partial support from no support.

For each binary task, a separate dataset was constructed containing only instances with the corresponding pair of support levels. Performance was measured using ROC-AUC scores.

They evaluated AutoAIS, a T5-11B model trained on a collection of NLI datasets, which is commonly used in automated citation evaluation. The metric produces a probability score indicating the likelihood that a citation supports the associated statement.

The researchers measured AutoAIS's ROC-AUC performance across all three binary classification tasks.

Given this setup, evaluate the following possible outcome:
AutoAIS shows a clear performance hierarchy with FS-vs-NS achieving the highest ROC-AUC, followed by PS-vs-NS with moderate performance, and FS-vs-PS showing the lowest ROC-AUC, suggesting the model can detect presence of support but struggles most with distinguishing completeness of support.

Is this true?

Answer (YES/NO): NO